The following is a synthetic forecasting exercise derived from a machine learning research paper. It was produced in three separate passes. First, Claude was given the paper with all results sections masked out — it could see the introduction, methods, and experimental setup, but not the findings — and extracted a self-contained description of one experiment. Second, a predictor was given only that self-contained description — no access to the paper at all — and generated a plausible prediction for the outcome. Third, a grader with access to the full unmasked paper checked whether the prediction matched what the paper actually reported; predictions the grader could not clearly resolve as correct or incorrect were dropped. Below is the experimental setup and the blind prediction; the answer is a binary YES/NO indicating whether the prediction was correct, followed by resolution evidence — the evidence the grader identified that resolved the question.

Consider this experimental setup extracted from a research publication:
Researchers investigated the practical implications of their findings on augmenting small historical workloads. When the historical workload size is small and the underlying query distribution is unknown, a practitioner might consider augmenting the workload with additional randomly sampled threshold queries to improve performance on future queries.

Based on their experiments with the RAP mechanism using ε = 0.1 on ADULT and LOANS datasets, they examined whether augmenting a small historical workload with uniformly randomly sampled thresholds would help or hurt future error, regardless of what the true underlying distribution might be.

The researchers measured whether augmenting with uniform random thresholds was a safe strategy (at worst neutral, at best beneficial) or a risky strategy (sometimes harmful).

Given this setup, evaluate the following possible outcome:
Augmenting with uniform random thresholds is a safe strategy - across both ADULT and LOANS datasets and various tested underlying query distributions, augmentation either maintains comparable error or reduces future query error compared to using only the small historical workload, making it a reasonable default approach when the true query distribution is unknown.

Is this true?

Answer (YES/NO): YES